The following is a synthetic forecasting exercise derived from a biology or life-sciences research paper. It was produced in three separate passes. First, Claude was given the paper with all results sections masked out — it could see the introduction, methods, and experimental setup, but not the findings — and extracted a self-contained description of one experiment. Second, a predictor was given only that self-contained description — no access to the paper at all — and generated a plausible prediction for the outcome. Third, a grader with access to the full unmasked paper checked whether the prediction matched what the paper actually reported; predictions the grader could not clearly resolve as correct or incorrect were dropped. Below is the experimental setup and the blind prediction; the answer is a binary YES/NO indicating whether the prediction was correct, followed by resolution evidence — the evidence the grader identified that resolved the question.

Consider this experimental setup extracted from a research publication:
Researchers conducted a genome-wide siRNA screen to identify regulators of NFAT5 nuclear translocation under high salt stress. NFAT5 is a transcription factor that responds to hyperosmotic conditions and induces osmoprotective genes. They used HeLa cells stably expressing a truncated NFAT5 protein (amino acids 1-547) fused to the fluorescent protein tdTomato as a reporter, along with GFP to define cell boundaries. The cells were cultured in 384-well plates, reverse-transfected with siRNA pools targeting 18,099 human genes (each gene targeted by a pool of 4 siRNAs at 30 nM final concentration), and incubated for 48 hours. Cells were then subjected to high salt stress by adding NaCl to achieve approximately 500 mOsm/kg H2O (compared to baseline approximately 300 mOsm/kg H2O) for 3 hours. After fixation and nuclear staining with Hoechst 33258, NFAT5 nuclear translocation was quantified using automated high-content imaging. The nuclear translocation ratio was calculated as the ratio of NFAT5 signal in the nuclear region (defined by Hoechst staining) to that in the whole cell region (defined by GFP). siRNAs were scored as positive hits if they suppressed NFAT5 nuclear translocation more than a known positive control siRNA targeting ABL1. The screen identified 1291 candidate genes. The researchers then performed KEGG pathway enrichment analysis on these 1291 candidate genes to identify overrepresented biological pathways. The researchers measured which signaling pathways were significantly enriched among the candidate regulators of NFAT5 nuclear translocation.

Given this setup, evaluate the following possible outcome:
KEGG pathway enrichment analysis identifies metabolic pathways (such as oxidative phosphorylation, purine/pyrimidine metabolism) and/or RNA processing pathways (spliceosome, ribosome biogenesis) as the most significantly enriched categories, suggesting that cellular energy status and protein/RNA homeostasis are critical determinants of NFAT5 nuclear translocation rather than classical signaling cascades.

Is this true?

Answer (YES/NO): NO